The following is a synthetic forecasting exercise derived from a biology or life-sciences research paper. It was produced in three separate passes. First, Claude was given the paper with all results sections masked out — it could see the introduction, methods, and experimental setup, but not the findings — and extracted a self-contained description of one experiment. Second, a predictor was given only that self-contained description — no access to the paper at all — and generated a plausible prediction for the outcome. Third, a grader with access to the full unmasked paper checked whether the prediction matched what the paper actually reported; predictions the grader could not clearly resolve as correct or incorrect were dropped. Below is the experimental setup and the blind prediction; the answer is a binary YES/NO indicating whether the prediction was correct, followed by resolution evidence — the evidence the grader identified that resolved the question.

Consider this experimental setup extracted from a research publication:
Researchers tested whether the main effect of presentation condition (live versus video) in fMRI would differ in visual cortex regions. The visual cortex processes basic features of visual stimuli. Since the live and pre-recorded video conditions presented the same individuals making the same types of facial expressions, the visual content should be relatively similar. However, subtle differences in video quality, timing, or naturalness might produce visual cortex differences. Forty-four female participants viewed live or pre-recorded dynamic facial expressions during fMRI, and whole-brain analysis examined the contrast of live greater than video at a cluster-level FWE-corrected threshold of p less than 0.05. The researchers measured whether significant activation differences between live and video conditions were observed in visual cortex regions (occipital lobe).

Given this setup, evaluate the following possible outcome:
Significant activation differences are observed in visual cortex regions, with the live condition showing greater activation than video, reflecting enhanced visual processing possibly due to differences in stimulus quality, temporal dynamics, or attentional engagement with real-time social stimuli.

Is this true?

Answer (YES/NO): YES